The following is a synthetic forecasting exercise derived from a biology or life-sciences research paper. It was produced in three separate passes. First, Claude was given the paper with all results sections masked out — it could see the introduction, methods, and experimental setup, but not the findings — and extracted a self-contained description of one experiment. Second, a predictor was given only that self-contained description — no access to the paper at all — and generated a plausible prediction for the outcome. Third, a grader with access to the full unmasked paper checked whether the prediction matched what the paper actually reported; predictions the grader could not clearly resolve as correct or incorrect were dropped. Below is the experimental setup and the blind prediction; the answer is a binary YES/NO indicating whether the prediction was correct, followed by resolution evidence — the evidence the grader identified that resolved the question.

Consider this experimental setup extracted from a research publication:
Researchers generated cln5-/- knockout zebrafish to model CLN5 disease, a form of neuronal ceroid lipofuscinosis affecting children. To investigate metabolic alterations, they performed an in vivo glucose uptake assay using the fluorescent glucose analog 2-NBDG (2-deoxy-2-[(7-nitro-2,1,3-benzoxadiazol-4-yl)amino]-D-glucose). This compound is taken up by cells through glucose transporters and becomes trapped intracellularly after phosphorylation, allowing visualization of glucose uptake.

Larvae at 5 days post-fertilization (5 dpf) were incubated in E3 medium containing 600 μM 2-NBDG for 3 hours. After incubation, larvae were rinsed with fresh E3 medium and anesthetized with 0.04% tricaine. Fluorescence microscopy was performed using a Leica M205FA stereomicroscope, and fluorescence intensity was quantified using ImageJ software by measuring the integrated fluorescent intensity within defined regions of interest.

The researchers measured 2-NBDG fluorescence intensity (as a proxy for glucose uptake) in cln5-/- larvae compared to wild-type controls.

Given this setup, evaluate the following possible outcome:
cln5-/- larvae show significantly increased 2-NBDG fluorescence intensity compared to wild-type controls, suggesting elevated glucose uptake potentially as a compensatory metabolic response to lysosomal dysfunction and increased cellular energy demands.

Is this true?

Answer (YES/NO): NO